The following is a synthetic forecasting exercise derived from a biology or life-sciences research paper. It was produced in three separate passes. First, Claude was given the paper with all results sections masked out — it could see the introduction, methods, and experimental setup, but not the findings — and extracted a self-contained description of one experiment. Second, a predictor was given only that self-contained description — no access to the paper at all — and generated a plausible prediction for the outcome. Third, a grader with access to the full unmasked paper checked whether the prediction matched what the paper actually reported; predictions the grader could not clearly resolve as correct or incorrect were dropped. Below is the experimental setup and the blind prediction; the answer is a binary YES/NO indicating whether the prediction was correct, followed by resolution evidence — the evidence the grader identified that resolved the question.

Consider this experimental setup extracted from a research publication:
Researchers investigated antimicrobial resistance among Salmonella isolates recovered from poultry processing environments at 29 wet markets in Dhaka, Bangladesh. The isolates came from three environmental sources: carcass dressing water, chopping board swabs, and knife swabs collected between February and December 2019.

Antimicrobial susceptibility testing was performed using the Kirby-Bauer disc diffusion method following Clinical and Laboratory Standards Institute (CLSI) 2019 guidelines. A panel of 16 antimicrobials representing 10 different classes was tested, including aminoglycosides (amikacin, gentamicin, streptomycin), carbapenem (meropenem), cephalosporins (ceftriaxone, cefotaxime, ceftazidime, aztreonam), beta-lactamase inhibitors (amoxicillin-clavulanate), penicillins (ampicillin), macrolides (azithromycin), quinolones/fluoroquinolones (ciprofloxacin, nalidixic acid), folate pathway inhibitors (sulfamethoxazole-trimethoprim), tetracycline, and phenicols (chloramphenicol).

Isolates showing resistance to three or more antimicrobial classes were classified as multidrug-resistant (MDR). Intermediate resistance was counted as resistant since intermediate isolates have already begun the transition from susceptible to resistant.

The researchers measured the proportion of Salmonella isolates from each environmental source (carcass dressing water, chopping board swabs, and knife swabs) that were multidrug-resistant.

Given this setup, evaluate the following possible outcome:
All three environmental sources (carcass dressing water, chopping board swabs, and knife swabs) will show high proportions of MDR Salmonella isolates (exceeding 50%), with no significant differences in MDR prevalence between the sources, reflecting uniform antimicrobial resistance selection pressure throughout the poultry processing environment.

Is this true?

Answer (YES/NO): NO